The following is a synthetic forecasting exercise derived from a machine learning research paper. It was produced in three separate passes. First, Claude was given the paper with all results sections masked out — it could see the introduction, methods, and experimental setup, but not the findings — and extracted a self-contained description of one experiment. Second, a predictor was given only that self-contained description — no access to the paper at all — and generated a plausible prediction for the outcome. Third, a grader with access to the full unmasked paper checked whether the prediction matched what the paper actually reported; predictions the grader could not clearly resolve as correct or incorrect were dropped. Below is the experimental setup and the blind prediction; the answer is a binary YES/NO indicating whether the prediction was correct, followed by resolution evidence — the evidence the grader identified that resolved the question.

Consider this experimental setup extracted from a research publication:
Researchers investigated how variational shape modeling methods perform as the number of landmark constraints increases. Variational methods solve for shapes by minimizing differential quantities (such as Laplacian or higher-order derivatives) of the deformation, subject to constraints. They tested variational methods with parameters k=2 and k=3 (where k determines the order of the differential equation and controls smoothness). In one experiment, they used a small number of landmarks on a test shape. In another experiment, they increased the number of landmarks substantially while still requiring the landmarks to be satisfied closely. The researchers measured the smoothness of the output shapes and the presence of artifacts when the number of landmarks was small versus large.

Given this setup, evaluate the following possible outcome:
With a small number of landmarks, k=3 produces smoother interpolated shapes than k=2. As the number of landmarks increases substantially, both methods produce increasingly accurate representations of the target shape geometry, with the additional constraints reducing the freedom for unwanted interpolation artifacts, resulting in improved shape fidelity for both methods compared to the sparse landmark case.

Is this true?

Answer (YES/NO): NO